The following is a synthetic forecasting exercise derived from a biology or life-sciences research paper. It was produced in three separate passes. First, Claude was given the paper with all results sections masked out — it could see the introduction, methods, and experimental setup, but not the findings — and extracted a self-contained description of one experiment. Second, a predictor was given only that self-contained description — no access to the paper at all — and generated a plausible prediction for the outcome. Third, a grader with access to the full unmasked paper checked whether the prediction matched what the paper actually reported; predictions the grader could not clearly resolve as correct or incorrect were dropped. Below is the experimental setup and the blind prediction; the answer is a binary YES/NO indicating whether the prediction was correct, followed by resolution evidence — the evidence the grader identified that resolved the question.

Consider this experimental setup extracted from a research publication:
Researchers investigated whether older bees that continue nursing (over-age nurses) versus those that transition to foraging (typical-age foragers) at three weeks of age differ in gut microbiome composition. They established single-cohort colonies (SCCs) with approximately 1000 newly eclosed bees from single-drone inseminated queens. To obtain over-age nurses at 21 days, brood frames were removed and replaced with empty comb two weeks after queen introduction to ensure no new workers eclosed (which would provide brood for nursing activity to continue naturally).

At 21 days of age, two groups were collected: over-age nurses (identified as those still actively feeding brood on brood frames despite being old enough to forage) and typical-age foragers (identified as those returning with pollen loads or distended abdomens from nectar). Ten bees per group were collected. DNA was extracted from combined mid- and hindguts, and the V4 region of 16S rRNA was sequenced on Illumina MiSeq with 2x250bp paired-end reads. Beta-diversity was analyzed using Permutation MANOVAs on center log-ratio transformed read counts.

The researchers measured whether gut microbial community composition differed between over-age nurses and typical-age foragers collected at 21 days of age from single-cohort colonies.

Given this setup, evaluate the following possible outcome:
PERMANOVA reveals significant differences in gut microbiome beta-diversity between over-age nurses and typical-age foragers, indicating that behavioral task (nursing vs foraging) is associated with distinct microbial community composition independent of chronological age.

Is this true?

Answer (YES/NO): YES